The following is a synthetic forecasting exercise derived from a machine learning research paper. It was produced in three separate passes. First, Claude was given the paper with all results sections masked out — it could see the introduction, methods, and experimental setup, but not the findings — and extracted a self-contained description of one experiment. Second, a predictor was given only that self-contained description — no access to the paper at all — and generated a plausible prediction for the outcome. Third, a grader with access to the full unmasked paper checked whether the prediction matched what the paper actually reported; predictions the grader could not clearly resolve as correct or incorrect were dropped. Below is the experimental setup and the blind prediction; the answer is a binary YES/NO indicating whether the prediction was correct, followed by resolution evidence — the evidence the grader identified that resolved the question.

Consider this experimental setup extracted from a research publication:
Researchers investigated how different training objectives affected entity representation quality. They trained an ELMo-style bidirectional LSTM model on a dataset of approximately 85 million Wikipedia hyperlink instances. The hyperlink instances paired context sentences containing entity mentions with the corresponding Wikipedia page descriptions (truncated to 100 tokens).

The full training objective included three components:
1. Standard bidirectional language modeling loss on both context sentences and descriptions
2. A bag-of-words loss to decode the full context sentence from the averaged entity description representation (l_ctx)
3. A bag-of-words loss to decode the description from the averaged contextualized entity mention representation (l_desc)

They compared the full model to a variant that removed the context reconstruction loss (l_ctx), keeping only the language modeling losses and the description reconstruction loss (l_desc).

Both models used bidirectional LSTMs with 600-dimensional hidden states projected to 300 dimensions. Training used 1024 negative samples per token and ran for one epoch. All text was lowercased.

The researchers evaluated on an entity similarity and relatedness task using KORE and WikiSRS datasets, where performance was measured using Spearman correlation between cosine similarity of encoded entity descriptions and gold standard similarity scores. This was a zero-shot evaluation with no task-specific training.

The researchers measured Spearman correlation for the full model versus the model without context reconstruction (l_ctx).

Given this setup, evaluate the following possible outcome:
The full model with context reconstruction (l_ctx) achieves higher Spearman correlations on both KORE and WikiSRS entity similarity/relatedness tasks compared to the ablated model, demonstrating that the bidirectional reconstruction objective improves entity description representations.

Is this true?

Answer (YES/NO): YES